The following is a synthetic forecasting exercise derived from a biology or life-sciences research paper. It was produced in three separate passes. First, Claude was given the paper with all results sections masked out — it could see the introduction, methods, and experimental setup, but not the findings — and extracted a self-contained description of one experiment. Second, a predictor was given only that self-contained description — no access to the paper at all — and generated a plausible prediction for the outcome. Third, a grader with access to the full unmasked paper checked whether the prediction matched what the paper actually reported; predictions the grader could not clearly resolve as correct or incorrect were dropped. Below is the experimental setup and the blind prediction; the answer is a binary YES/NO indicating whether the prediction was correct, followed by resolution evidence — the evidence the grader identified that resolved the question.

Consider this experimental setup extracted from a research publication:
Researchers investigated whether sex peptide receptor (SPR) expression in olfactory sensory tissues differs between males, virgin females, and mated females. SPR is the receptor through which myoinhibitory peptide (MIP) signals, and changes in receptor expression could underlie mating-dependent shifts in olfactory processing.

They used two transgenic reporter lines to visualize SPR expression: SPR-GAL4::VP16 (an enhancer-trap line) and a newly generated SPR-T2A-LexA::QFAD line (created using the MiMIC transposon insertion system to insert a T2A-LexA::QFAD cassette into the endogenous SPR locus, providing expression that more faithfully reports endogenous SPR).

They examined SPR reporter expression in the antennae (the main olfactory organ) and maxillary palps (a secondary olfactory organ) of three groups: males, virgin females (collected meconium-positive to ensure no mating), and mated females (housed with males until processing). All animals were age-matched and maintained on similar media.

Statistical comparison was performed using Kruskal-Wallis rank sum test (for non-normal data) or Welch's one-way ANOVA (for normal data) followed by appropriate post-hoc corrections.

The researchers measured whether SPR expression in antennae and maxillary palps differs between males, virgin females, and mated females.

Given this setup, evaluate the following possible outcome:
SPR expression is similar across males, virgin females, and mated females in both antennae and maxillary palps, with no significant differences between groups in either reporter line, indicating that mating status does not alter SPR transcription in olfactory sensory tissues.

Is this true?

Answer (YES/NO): YES